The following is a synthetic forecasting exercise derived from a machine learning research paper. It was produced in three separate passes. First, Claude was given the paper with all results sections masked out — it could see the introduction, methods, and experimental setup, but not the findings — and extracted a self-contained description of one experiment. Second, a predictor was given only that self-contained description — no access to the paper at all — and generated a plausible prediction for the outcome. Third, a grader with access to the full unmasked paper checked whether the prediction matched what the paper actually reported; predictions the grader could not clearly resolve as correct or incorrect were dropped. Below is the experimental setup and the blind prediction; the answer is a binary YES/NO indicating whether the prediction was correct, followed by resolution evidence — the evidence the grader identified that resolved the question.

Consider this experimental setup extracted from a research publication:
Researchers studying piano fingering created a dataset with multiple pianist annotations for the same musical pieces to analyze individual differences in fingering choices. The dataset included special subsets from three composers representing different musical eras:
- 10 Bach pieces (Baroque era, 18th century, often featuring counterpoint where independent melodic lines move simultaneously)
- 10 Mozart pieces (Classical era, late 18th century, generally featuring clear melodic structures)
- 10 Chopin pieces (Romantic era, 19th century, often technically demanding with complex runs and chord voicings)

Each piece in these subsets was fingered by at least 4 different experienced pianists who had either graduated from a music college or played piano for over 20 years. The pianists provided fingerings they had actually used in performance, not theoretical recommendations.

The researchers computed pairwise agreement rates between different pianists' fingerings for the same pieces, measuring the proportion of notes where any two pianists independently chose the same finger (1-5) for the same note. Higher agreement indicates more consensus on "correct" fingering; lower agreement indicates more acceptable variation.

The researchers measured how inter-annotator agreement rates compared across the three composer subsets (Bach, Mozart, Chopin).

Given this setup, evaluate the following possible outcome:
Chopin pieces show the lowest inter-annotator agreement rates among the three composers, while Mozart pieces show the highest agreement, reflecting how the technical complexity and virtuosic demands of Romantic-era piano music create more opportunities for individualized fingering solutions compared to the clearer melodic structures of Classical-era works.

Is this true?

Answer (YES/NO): NO